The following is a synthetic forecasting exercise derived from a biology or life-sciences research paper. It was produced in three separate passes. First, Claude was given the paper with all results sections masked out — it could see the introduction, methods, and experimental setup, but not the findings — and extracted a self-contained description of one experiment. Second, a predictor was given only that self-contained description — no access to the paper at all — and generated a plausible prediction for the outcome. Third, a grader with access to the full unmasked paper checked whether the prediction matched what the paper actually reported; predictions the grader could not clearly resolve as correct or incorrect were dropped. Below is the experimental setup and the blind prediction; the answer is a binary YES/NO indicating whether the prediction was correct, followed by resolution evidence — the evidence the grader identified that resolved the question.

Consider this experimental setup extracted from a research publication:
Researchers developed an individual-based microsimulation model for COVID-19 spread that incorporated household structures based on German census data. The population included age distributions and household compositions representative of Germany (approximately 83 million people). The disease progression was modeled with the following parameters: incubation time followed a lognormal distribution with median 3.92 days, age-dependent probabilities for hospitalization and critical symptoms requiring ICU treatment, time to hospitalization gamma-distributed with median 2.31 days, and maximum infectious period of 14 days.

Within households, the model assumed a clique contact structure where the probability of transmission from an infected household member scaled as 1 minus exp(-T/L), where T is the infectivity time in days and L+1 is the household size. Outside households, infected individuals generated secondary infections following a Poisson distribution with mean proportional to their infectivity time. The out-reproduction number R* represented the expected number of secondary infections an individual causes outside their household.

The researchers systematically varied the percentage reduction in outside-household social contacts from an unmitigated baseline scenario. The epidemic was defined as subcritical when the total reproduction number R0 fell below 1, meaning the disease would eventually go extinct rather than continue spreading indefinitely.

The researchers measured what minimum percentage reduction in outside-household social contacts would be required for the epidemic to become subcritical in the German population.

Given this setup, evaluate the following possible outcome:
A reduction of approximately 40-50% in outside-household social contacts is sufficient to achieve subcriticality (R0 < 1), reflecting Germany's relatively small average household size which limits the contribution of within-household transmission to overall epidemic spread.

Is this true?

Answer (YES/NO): NO